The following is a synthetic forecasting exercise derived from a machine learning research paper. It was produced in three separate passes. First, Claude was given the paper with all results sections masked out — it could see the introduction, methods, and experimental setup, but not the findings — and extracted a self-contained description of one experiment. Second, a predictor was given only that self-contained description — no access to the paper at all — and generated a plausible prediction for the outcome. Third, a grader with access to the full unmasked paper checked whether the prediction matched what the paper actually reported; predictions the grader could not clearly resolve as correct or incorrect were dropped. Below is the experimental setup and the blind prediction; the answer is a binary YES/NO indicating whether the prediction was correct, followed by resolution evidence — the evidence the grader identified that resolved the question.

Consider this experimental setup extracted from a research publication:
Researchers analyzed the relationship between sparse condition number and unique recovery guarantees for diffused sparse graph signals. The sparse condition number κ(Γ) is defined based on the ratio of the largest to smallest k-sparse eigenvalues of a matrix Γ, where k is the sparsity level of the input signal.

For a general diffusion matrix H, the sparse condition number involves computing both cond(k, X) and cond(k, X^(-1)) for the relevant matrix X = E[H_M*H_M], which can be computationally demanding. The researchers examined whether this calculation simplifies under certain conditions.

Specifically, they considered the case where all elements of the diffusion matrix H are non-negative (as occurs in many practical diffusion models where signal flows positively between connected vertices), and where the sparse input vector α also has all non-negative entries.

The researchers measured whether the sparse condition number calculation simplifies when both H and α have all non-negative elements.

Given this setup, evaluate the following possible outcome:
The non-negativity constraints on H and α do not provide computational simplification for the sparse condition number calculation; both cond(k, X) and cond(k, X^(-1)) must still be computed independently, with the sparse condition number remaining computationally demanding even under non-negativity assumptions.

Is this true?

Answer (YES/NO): NO